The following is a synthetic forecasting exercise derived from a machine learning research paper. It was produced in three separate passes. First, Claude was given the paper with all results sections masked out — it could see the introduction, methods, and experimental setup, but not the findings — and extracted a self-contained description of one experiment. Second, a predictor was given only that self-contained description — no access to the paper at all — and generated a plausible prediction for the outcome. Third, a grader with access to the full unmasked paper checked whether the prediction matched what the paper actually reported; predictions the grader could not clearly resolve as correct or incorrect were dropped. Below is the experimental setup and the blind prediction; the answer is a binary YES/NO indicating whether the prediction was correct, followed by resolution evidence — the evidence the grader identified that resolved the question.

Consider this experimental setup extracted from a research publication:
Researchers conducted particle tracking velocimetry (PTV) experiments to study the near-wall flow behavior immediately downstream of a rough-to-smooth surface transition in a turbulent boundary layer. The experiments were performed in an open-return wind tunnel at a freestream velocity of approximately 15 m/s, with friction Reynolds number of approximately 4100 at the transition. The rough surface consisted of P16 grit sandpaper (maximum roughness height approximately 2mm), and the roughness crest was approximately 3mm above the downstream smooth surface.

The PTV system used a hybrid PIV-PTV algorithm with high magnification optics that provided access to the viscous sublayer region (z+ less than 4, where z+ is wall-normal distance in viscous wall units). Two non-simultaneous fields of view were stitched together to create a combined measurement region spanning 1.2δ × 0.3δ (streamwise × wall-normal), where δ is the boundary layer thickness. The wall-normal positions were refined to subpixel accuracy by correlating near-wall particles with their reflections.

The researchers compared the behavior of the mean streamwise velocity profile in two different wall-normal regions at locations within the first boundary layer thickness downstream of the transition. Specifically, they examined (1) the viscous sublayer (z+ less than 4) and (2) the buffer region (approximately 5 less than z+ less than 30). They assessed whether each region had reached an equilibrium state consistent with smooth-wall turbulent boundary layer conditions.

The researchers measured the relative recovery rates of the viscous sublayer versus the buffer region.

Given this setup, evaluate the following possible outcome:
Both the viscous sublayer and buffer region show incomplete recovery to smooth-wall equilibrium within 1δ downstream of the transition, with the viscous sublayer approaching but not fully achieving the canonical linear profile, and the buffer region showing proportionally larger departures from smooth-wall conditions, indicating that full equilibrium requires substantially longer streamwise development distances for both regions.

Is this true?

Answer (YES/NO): NO